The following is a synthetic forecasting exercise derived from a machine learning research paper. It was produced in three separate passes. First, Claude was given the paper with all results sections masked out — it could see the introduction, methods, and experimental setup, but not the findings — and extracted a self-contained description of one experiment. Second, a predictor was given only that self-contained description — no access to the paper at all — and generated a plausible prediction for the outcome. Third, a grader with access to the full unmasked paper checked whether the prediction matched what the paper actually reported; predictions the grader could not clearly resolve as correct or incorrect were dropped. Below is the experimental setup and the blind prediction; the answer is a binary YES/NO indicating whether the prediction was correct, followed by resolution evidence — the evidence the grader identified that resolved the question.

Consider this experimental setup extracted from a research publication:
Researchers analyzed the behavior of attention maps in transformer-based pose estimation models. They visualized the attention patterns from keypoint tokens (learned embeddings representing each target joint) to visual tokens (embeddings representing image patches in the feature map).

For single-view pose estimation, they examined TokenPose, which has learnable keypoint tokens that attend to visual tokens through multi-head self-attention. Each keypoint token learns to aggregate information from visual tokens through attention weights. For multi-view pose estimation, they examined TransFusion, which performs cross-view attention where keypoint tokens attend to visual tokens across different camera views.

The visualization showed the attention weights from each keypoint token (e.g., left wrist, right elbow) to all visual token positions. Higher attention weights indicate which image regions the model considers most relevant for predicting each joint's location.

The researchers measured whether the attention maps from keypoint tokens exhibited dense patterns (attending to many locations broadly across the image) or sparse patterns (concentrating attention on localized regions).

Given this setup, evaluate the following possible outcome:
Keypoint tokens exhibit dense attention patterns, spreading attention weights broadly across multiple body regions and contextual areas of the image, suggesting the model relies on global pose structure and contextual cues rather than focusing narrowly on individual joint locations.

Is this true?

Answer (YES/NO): NO